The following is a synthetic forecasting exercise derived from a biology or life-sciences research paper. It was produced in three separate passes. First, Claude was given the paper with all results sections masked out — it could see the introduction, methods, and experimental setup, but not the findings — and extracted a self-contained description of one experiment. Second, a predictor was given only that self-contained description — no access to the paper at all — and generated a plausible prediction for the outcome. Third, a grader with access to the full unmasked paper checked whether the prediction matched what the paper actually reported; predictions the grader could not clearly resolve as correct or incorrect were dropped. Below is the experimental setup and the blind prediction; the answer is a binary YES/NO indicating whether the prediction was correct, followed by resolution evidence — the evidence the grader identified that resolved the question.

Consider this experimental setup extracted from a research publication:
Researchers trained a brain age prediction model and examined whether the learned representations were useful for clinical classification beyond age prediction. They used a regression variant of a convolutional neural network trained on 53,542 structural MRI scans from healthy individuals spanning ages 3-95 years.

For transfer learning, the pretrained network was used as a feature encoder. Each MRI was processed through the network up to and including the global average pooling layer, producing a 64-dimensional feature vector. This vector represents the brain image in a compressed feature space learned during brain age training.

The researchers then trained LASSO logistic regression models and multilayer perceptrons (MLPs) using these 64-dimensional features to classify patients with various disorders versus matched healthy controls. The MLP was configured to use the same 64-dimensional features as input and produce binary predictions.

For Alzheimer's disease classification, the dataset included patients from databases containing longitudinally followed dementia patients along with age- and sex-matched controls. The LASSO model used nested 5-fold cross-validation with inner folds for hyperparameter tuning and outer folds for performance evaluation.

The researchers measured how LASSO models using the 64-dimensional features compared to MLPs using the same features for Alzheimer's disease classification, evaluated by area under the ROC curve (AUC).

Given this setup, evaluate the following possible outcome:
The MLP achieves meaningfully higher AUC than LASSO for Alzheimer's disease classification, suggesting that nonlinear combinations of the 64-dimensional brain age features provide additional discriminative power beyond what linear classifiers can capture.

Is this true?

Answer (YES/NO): NO